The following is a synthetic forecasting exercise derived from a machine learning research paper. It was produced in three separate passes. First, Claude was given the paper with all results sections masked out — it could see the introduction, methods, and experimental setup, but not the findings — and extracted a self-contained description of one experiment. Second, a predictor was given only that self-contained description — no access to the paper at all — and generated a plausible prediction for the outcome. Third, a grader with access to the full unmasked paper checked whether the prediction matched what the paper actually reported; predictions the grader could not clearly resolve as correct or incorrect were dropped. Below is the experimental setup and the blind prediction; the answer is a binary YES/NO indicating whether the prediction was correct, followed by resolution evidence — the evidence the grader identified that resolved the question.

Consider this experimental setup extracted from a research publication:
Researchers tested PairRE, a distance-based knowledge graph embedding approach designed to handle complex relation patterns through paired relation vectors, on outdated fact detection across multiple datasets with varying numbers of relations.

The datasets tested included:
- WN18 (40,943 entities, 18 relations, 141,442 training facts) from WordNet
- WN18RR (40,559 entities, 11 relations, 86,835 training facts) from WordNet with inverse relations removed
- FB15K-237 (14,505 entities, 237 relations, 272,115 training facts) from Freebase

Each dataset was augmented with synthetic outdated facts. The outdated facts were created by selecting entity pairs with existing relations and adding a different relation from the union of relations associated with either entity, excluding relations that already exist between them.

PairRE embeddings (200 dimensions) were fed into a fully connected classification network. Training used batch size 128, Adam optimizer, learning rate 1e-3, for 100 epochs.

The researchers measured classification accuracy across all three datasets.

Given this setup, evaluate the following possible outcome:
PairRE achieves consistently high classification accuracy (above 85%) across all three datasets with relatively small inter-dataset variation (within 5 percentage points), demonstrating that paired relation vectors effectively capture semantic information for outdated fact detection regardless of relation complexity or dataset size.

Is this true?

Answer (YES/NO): NO